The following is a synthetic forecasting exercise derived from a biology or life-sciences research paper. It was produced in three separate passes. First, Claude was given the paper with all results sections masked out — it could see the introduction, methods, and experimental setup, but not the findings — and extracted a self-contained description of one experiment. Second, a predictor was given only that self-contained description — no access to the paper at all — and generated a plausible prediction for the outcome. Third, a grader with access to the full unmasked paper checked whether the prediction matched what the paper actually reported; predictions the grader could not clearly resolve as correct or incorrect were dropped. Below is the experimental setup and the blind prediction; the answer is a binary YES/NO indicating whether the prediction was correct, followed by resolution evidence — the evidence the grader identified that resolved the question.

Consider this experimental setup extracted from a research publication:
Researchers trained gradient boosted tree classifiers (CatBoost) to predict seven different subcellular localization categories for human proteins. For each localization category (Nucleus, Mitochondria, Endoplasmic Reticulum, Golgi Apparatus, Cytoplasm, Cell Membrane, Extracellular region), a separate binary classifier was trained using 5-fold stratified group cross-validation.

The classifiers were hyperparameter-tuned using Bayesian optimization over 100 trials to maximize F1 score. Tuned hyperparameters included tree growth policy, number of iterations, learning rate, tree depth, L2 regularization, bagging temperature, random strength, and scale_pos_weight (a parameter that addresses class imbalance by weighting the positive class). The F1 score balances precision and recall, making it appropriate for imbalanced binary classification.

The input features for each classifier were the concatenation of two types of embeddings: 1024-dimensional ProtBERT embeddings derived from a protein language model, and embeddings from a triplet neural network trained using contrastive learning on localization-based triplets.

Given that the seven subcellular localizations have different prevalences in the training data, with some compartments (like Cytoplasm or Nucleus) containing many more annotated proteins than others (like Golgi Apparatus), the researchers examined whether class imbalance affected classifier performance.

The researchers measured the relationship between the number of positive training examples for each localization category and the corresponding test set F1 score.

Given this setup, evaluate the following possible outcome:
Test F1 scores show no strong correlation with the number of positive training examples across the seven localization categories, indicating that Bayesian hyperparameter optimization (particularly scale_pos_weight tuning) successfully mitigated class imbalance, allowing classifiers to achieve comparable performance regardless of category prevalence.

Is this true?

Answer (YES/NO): NO